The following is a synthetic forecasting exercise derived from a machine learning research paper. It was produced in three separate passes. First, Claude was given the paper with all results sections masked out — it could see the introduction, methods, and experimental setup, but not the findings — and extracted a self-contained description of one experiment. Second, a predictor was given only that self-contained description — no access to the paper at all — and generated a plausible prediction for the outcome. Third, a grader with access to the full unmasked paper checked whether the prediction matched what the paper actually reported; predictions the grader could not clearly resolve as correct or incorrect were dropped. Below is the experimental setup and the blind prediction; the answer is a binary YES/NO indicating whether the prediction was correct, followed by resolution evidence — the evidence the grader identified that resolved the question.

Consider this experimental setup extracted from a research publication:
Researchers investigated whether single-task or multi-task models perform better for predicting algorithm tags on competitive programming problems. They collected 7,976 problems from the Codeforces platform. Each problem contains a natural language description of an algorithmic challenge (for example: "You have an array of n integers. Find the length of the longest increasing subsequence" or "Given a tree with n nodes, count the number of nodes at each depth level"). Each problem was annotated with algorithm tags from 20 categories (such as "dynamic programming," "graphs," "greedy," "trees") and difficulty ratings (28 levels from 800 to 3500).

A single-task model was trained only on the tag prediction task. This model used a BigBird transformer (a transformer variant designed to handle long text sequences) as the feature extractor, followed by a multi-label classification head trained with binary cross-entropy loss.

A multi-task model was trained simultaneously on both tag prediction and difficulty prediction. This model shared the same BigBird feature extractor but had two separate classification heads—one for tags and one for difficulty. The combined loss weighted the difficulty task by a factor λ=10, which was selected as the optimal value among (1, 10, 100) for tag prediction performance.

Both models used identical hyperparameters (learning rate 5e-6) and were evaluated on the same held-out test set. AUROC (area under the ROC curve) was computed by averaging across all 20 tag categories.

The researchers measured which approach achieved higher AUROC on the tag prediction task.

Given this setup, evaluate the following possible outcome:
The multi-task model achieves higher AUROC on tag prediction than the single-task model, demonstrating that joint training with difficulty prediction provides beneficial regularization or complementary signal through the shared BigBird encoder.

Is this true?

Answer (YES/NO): NO